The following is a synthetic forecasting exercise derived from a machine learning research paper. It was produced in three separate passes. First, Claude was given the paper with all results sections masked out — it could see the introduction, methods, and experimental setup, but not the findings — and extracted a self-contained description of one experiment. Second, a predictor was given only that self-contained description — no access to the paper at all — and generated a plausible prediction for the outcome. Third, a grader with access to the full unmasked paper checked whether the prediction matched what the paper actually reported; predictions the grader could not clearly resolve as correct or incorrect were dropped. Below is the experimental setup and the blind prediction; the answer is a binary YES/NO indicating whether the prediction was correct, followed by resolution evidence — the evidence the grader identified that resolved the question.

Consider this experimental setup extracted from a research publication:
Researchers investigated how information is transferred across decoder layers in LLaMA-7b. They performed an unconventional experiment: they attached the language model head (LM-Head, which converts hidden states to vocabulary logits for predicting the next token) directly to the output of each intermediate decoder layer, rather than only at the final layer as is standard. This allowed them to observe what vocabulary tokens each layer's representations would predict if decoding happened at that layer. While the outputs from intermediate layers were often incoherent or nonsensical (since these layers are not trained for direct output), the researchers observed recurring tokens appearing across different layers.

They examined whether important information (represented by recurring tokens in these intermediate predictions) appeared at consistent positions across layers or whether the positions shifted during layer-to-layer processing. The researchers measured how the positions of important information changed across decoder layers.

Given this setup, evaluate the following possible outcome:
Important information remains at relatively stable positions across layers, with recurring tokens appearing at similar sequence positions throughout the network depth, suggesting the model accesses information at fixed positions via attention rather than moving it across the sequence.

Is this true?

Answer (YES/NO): NO